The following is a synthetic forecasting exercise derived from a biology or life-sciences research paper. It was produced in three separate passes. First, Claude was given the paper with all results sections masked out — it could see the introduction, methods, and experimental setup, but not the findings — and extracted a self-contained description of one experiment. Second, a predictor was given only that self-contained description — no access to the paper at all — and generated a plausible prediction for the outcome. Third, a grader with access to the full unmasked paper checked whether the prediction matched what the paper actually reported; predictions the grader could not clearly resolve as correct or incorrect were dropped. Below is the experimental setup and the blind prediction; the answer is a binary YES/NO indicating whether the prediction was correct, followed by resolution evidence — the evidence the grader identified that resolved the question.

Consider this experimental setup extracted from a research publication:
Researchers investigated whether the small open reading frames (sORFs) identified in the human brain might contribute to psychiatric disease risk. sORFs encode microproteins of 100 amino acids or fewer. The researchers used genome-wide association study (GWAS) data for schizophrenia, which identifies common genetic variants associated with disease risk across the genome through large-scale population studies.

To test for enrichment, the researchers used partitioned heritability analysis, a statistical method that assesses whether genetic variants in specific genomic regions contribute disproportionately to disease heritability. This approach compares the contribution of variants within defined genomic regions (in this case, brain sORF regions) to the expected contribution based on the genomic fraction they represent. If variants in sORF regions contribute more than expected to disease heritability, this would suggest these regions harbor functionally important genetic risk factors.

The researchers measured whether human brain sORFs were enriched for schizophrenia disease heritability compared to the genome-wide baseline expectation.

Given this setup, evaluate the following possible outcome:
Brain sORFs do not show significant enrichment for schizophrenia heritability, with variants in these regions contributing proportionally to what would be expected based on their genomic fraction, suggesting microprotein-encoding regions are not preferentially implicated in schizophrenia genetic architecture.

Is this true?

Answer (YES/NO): NO